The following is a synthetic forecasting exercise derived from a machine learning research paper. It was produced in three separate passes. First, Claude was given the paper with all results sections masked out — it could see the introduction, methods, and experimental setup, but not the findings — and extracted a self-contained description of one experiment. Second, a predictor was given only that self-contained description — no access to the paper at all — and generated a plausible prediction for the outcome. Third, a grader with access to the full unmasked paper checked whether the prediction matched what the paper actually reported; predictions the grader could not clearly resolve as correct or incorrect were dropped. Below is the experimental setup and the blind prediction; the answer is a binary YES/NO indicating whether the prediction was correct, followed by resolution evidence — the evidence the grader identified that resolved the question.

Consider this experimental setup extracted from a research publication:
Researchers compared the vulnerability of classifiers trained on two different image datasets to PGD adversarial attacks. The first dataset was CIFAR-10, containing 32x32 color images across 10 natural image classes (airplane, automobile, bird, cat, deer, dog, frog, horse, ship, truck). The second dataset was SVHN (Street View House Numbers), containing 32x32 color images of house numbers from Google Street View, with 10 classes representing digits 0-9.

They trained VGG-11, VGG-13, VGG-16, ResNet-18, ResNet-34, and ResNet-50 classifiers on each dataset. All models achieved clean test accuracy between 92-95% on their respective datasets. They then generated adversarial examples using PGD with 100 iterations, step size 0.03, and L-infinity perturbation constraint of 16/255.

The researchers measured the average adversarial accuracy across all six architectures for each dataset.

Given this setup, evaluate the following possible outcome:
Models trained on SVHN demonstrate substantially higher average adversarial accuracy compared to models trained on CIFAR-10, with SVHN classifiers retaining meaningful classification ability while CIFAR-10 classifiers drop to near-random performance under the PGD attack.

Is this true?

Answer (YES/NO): NO